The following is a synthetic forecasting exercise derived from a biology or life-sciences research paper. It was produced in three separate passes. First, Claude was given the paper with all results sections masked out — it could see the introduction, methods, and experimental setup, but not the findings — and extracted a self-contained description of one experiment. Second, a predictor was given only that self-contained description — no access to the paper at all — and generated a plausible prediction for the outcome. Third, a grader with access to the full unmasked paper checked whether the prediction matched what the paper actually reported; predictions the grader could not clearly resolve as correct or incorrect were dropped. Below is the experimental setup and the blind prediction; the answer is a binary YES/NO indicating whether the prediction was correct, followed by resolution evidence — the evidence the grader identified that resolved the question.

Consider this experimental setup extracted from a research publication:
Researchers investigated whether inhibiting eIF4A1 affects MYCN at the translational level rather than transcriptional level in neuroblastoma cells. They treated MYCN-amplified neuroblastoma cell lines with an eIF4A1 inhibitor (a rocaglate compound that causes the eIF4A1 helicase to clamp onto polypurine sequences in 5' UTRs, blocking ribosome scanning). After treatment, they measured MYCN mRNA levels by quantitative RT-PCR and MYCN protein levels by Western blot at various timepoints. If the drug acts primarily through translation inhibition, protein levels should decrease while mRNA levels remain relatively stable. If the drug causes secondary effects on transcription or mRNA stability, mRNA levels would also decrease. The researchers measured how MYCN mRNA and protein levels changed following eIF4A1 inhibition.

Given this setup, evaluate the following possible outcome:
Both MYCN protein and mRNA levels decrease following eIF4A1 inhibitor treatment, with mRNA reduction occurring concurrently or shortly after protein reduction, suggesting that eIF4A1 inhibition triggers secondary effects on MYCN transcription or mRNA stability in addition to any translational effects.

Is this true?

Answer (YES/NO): NO